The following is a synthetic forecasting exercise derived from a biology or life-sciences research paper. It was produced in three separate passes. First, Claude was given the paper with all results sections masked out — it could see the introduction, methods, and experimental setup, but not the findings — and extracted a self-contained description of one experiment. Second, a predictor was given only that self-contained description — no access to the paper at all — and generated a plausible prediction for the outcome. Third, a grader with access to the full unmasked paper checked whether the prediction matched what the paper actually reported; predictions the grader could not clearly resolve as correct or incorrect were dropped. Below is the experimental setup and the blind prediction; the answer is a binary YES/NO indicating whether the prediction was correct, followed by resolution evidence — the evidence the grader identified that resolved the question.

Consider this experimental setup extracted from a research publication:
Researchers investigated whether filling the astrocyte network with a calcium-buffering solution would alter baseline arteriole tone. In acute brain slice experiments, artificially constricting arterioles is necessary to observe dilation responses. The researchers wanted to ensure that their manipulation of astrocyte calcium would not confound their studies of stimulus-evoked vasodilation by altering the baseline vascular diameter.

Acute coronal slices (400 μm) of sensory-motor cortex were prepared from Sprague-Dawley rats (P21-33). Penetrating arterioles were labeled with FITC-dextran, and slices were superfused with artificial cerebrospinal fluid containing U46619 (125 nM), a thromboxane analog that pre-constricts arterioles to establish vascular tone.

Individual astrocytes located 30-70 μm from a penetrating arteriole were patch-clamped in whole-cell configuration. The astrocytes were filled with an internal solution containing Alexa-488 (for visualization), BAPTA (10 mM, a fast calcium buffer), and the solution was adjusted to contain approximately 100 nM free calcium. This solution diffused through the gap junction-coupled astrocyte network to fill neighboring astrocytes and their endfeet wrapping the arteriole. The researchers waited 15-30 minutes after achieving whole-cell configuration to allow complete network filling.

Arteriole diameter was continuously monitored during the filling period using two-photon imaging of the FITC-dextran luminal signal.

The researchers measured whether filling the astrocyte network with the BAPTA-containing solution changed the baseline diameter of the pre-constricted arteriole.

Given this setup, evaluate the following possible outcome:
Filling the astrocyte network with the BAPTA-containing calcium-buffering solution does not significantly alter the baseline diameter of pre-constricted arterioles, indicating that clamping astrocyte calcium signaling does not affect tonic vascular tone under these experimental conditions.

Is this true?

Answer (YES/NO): YES